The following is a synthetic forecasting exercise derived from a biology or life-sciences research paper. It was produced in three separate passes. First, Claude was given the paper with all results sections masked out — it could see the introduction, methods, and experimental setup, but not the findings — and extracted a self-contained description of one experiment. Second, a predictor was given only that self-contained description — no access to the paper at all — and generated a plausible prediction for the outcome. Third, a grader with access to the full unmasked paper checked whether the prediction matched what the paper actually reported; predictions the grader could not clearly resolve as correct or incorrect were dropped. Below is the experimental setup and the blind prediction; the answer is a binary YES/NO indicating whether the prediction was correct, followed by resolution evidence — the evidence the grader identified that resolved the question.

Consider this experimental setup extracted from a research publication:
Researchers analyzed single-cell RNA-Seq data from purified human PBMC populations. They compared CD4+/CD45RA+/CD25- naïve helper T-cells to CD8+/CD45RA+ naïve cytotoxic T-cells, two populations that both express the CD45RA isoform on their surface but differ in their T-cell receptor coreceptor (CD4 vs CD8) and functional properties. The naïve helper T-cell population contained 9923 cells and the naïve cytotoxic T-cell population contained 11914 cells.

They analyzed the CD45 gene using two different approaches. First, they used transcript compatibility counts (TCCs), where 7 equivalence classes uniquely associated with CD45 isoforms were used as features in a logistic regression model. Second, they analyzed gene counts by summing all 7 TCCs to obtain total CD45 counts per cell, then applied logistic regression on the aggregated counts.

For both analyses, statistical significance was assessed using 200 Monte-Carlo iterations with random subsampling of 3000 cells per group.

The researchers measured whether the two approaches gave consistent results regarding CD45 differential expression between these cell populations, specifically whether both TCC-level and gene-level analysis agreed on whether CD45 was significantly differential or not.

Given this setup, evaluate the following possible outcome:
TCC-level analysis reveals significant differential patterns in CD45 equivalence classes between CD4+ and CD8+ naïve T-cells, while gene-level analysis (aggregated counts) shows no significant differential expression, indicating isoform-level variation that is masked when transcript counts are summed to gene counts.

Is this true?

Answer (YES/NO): NO